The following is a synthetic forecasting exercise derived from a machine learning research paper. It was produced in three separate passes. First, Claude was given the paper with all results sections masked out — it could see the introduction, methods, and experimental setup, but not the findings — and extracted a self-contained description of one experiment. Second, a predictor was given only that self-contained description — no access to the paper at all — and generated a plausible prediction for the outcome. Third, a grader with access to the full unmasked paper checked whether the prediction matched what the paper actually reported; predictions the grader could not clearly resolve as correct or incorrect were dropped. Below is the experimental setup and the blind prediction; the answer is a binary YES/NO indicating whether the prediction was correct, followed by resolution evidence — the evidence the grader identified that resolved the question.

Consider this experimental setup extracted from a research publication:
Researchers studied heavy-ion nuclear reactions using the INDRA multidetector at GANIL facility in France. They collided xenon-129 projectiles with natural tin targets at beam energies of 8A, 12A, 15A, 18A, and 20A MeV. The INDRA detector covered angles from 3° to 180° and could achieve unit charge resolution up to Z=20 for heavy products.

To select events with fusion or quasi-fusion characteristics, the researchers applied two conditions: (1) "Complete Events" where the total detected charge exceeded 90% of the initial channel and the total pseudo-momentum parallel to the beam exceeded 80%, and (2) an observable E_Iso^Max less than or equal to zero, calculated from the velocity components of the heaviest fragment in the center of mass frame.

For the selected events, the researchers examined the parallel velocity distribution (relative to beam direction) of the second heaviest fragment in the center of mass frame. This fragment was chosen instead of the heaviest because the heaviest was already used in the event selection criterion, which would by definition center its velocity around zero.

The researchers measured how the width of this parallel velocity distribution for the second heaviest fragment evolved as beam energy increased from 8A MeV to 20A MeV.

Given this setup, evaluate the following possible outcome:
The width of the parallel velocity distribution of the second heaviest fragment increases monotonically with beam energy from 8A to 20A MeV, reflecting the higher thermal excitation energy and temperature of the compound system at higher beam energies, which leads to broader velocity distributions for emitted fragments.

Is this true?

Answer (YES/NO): NO